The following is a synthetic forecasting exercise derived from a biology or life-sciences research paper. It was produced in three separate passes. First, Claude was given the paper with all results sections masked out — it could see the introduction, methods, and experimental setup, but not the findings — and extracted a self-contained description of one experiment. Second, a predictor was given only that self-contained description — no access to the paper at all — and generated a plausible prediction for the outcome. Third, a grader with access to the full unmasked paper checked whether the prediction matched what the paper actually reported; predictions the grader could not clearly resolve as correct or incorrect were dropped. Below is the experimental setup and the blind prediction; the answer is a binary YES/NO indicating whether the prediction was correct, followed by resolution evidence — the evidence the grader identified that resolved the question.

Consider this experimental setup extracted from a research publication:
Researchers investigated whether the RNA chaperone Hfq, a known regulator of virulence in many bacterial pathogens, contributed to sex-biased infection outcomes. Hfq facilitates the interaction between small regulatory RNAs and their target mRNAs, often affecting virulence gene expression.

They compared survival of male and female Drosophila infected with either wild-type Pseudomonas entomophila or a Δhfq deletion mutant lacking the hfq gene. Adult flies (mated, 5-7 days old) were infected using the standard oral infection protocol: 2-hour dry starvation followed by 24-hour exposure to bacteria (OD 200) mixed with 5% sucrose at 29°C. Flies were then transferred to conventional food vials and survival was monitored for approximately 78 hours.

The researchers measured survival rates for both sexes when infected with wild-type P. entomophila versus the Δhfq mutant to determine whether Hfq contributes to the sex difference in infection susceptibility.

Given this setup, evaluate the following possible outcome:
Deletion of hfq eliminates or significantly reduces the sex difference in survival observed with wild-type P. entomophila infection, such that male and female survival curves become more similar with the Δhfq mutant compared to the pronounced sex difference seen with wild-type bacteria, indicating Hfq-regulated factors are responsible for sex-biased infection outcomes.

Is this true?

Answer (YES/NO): YES